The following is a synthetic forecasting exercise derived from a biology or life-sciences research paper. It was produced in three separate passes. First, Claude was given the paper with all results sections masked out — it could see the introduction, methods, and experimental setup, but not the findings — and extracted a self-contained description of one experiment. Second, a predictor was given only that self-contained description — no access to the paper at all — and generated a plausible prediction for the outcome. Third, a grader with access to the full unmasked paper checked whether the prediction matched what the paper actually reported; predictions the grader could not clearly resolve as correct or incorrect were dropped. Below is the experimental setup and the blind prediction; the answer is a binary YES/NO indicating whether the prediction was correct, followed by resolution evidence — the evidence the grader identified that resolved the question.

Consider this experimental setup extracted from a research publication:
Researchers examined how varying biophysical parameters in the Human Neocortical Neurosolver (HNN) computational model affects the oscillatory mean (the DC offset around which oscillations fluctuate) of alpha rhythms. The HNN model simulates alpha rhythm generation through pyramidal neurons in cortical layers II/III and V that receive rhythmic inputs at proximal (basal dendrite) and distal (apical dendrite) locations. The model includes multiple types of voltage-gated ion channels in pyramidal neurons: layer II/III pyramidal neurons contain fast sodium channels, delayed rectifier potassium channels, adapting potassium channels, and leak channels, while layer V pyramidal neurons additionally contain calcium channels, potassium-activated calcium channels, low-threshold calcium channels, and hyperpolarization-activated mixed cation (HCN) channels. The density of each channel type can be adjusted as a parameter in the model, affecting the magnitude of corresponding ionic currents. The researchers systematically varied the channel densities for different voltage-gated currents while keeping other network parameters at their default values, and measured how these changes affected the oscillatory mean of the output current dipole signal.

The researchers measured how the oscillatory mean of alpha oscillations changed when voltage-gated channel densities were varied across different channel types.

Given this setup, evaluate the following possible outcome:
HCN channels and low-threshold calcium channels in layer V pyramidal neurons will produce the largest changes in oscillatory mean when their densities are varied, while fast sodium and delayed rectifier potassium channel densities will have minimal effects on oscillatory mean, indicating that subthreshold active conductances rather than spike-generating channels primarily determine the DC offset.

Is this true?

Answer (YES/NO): NO